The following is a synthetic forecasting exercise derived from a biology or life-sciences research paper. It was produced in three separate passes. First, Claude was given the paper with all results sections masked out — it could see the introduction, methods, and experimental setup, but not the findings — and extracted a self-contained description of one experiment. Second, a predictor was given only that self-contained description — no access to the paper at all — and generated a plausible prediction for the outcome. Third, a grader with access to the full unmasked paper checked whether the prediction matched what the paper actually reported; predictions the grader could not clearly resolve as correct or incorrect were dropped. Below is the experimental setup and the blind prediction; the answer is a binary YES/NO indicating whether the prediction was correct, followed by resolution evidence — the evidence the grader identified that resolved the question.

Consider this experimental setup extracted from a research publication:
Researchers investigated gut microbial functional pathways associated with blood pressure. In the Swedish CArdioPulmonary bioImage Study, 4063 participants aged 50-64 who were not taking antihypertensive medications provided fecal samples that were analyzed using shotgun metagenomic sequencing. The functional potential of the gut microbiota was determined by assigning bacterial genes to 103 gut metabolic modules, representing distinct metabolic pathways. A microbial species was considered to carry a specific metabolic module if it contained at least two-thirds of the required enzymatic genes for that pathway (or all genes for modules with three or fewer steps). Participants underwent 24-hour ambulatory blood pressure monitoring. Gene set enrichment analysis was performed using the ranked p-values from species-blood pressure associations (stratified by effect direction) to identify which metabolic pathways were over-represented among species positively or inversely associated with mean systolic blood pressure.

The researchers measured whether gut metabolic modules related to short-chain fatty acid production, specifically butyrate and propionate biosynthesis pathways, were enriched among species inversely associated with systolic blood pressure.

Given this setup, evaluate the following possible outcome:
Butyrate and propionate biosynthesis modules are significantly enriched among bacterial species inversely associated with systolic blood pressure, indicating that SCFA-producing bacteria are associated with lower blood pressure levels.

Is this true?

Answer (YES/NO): NO